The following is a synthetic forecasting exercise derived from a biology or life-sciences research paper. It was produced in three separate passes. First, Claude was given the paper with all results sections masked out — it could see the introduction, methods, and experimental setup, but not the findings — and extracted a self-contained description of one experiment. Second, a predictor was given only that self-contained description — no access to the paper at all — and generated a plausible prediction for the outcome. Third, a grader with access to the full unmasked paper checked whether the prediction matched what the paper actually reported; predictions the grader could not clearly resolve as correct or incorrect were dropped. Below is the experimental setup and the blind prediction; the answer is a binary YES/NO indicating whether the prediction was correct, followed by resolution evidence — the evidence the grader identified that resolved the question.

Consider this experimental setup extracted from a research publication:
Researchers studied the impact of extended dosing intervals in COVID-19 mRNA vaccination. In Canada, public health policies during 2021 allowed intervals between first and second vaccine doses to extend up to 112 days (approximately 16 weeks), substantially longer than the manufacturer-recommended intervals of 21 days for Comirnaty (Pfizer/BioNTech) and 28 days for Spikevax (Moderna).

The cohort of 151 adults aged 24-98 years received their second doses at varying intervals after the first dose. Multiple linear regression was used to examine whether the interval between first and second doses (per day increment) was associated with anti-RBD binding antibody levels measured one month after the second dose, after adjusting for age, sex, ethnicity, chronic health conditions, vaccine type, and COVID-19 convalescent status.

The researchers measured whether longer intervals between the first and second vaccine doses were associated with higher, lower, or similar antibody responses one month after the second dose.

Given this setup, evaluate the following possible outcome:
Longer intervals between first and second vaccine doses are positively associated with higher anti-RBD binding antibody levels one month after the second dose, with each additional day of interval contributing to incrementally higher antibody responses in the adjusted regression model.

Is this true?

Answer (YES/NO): YES